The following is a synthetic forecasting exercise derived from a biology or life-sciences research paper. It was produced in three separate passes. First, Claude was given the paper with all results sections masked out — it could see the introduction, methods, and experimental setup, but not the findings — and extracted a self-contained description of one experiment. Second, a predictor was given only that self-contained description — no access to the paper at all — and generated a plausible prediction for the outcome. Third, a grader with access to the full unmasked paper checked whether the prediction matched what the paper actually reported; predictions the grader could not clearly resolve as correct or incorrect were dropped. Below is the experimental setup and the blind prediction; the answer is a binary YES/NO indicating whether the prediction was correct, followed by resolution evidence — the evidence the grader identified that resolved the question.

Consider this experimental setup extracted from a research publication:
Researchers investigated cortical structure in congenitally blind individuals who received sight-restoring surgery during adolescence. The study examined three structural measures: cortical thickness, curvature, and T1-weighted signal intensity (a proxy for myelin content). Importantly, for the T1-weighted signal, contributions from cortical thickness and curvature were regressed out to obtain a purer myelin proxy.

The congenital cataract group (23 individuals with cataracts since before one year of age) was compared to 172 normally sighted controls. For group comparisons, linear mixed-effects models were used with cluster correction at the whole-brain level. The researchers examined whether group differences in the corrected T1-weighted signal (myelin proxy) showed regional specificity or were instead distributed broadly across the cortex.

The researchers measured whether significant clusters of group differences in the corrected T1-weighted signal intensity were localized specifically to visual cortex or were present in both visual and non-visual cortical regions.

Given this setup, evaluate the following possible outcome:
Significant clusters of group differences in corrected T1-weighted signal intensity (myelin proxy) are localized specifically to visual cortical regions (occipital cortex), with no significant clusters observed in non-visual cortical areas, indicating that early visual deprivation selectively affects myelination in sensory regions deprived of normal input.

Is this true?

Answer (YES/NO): NO